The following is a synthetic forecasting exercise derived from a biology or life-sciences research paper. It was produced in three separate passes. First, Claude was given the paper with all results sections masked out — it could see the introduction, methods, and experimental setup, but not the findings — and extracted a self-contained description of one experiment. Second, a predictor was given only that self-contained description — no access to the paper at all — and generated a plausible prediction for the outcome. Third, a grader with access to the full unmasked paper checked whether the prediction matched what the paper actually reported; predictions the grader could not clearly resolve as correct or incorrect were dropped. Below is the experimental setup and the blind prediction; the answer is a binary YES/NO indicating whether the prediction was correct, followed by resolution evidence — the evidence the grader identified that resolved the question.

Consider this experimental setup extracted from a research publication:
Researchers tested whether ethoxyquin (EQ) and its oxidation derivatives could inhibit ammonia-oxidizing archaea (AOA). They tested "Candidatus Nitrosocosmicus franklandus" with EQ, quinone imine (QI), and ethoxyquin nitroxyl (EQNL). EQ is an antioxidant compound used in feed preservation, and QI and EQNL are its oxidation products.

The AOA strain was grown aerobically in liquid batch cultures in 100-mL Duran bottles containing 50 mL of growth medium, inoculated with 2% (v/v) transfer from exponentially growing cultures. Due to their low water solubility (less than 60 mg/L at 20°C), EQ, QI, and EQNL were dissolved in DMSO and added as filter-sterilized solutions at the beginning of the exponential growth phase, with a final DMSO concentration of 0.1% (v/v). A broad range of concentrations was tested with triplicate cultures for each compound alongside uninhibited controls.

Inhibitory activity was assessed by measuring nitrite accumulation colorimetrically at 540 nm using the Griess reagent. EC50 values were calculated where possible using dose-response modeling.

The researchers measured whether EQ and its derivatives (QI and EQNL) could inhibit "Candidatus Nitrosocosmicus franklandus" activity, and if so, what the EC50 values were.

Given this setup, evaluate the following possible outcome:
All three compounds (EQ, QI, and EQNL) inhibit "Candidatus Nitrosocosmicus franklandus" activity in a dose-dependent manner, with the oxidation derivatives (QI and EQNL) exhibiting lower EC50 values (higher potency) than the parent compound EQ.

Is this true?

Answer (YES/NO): NO